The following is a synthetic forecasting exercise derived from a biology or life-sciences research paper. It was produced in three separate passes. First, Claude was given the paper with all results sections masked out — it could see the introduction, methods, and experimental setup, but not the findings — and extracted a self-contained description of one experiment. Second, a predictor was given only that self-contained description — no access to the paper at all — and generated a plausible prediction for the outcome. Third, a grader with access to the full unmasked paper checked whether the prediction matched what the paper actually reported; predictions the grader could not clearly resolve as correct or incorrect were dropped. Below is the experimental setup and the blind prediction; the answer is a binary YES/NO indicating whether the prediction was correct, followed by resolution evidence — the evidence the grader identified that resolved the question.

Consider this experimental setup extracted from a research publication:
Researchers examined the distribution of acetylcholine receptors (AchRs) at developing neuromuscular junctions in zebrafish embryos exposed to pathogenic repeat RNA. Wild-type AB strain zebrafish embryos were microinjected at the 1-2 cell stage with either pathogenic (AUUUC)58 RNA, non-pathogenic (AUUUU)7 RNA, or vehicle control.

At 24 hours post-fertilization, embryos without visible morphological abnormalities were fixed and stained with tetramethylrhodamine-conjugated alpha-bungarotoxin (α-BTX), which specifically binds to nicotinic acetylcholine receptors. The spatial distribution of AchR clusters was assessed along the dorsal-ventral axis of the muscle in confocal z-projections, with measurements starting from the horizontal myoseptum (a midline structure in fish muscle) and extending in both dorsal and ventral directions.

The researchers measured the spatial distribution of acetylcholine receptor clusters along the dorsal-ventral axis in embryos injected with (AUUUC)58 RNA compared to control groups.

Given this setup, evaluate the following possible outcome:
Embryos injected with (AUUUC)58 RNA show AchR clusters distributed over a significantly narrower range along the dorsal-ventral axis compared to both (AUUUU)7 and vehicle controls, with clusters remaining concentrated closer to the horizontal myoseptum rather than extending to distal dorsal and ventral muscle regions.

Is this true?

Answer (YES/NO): YES